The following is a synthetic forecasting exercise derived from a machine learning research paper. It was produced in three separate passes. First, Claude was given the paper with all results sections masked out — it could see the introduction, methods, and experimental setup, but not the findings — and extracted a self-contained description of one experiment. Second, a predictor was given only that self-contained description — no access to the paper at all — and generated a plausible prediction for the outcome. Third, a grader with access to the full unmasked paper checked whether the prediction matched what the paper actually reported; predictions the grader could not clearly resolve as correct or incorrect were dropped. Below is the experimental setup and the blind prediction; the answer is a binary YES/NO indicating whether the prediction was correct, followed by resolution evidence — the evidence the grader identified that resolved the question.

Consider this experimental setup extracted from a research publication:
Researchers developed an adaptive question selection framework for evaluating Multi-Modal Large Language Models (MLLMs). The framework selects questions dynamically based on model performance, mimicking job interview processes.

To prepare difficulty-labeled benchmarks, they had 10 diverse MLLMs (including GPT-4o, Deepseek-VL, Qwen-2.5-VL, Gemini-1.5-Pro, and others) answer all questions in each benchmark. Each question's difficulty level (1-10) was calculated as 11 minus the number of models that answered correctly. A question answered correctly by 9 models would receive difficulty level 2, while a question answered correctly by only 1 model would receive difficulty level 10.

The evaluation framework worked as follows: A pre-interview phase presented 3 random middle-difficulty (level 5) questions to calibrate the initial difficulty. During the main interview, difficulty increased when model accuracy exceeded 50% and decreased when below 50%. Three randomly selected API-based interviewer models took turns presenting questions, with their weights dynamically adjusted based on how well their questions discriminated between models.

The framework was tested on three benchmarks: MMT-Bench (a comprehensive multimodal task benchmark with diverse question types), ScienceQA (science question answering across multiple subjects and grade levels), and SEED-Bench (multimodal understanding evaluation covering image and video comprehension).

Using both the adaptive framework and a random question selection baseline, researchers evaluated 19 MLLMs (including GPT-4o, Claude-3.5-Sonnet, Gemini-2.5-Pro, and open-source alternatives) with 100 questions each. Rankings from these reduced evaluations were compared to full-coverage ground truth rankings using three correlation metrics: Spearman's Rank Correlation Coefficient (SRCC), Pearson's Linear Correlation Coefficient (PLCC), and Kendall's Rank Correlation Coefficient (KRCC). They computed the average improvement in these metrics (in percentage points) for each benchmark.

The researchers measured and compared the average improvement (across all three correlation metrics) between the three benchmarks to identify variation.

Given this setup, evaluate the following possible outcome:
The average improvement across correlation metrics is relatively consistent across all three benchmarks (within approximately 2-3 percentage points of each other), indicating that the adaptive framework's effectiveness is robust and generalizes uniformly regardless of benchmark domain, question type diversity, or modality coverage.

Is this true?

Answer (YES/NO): NO